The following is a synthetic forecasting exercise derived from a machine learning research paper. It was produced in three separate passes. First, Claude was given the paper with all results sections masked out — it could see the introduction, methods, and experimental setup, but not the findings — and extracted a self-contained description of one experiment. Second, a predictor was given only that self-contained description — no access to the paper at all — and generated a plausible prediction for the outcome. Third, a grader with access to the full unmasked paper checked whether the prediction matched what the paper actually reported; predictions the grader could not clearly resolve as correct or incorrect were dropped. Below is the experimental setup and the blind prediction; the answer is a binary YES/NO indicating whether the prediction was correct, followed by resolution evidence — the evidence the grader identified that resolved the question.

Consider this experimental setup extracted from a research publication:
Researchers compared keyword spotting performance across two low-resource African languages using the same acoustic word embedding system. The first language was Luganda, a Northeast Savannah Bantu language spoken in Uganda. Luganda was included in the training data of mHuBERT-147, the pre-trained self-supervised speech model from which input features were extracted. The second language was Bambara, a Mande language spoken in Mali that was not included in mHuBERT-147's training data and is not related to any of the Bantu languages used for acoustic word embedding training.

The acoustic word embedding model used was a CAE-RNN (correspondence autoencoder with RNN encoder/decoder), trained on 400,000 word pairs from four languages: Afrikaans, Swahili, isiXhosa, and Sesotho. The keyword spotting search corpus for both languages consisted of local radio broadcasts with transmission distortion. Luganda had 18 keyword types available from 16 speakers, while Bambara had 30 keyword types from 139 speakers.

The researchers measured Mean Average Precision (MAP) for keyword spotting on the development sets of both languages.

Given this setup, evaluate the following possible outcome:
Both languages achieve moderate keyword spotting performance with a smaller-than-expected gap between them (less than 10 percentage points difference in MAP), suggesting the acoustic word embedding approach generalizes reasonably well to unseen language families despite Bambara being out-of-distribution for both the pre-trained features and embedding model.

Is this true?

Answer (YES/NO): NO